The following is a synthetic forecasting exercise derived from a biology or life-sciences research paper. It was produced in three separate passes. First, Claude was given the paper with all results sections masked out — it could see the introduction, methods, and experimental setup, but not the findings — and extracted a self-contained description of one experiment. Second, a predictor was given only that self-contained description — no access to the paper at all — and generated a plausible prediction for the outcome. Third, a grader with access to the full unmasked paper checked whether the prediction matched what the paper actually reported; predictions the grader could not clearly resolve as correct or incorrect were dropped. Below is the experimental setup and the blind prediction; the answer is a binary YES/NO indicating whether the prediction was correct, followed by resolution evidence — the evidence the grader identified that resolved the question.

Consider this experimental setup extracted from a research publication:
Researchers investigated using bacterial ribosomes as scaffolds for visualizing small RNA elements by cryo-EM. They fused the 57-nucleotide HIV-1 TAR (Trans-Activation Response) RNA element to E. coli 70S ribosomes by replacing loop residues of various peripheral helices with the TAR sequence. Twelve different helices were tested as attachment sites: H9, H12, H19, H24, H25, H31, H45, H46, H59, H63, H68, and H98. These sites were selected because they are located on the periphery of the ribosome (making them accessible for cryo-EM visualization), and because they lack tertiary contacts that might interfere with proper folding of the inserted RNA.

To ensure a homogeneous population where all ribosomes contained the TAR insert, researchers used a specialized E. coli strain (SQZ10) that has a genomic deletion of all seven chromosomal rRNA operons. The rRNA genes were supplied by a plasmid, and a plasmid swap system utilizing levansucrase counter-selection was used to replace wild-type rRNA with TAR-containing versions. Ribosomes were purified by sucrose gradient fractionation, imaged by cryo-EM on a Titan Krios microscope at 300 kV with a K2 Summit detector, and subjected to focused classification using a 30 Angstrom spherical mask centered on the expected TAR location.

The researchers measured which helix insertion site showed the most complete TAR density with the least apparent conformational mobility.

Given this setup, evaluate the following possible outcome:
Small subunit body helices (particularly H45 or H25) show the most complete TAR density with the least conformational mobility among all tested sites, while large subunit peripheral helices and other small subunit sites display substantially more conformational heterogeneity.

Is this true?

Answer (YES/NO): NO